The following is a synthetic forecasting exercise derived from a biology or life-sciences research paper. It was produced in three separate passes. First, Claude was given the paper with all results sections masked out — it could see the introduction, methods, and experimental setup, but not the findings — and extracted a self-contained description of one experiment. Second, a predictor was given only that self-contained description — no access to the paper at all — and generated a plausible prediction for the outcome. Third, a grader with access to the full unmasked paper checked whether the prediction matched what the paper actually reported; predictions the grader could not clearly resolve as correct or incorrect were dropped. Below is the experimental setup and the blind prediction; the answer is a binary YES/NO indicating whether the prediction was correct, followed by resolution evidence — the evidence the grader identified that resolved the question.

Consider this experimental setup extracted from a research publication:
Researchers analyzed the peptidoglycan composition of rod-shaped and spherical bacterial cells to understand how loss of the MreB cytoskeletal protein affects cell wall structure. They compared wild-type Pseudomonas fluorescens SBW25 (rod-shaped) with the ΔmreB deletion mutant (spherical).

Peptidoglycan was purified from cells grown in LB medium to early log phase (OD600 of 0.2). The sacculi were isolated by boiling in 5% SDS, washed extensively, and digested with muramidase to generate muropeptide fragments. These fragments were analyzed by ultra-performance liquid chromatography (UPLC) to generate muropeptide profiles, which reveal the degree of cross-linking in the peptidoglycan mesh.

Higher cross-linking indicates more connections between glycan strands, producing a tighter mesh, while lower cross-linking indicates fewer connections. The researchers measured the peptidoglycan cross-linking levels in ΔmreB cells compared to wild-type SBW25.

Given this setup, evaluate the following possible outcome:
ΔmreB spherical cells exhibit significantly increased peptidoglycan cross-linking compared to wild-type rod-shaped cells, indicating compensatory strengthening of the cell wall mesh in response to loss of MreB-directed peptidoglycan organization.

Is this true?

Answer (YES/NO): NO